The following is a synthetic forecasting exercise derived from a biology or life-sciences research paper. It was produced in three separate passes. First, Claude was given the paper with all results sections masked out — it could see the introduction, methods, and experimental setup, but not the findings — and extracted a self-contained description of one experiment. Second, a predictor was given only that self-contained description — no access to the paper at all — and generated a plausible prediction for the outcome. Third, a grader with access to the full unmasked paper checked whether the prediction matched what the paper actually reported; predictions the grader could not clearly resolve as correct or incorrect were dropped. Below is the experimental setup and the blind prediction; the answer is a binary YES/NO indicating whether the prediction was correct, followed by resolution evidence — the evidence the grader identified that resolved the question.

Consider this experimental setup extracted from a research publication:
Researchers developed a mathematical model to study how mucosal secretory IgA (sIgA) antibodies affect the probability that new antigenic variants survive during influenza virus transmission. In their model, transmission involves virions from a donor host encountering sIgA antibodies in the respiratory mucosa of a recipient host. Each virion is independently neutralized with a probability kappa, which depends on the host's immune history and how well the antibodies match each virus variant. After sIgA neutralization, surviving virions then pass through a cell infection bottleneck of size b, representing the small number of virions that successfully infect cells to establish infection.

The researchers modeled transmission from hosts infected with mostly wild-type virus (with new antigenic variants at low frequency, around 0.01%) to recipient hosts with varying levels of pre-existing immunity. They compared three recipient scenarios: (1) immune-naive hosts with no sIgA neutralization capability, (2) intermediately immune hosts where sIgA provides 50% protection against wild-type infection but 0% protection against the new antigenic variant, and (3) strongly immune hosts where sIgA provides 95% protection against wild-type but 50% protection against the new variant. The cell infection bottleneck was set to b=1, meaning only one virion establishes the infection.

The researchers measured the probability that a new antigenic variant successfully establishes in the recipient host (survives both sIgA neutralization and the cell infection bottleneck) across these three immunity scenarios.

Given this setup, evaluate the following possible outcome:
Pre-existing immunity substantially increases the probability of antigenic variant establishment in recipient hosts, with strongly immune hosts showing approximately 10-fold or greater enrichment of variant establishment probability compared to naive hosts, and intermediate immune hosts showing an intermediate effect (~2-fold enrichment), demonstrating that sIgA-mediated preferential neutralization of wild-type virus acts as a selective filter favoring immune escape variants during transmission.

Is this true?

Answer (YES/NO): NO